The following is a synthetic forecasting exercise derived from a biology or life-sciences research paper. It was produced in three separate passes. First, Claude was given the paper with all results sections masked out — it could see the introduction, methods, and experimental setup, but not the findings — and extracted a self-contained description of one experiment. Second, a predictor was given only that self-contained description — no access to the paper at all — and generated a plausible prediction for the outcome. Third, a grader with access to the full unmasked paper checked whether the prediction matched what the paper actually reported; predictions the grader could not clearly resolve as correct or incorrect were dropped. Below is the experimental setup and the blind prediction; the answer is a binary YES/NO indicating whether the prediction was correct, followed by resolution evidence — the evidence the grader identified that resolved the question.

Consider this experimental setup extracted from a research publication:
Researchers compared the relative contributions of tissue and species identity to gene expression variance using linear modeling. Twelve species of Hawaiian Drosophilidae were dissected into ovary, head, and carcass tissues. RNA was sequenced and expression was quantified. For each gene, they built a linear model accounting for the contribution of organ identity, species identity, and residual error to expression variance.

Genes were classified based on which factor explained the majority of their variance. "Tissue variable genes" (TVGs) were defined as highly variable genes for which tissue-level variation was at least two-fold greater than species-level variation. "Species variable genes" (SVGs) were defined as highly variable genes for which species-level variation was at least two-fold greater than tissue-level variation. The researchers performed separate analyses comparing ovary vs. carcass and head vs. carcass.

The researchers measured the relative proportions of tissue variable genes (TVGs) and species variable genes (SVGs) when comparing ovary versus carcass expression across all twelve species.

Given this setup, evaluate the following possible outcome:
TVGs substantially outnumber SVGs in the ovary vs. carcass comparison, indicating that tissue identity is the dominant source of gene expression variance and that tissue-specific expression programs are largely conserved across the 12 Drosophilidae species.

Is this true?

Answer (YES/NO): NO